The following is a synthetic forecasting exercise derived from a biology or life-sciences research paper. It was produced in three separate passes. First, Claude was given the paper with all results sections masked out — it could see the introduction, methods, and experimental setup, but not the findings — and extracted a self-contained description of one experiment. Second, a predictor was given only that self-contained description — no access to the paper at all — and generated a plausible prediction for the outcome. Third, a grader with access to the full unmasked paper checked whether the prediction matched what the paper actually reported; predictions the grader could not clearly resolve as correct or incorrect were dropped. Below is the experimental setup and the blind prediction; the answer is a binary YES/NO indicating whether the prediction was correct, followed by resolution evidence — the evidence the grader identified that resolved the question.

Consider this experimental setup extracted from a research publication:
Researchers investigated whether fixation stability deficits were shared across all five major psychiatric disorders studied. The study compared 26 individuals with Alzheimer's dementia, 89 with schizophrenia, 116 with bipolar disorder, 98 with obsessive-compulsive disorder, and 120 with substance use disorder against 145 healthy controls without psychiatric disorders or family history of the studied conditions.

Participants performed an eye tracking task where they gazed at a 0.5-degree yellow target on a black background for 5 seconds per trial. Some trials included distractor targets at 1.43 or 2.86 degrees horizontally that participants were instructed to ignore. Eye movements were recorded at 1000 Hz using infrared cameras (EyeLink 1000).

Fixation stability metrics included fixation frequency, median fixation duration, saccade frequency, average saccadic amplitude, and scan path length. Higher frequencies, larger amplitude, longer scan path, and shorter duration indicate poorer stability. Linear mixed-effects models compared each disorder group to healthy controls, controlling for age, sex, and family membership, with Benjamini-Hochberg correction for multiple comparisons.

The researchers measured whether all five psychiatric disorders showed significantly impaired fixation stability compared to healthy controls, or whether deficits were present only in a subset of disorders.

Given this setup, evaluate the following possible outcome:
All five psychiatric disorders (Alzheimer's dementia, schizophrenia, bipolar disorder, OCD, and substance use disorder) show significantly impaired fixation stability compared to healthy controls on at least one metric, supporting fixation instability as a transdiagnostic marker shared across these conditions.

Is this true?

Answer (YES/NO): NO